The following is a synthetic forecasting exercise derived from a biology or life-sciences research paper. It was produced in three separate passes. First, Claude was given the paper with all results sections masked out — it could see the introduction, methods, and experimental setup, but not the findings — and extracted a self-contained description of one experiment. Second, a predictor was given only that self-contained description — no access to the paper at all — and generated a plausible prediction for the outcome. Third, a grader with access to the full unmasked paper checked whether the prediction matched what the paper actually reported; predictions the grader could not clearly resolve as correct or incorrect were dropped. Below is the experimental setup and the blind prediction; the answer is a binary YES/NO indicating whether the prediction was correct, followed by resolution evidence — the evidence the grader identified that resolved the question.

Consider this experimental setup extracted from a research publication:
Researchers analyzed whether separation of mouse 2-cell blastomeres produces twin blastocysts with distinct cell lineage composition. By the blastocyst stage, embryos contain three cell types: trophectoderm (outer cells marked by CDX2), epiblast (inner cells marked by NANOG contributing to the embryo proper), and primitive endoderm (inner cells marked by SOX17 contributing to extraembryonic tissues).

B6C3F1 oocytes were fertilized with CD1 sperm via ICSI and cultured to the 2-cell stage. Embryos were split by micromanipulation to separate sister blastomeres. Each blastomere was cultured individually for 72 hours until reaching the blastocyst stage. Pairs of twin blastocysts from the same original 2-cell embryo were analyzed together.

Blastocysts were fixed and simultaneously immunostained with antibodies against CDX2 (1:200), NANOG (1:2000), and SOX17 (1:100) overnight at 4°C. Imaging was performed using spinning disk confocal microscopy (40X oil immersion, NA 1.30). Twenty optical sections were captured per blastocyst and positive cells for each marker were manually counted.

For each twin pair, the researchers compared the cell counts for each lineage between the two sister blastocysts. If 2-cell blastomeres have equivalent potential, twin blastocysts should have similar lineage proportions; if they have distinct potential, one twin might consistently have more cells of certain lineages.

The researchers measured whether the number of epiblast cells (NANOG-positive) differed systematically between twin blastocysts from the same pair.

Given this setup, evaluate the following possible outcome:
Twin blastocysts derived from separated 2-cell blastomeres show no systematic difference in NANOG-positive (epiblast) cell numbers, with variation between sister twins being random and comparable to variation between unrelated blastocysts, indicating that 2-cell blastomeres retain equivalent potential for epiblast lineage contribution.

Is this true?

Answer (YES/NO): NO